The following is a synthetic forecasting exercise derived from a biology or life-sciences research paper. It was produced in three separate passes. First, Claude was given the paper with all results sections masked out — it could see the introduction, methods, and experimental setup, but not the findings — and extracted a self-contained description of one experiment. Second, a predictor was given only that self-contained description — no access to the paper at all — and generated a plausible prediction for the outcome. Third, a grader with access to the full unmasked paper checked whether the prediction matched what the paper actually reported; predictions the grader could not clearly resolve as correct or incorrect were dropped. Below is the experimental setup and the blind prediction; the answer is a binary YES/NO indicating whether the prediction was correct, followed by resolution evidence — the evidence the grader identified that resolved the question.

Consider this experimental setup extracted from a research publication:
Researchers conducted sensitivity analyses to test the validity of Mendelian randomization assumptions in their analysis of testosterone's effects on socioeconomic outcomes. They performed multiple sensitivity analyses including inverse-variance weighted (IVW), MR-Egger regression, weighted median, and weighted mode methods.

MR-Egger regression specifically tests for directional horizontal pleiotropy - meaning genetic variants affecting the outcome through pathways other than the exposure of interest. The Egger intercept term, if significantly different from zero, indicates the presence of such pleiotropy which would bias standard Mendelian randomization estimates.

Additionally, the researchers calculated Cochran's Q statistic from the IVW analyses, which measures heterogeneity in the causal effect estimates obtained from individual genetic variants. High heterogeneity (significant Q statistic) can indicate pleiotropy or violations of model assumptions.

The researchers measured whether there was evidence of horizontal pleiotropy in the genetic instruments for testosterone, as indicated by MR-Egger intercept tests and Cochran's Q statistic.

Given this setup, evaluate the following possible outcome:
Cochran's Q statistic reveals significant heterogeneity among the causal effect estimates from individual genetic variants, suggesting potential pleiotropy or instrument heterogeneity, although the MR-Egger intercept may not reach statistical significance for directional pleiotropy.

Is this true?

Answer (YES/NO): NO